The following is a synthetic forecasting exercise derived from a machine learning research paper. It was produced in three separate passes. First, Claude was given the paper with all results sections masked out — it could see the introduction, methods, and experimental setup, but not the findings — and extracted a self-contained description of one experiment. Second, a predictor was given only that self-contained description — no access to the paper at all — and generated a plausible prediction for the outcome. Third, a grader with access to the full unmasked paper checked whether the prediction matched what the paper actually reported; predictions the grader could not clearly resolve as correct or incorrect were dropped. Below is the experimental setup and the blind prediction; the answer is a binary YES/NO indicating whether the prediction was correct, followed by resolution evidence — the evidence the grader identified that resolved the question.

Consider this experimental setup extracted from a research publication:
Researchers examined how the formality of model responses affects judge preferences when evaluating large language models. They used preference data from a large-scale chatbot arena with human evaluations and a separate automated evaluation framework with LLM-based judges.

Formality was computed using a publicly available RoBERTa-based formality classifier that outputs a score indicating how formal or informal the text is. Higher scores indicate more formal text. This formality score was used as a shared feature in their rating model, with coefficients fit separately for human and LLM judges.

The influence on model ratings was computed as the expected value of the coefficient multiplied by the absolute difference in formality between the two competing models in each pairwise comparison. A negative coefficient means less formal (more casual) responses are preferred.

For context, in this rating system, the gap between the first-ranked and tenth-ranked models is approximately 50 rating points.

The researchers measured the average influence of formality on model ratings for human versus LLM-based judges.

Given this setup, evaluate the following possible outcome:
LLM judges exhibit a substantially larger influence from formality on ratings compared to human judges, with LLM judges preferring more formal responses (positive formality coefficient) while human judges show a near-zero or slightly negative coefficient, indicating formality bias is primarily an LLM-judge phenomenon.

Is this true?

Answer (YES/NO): NO